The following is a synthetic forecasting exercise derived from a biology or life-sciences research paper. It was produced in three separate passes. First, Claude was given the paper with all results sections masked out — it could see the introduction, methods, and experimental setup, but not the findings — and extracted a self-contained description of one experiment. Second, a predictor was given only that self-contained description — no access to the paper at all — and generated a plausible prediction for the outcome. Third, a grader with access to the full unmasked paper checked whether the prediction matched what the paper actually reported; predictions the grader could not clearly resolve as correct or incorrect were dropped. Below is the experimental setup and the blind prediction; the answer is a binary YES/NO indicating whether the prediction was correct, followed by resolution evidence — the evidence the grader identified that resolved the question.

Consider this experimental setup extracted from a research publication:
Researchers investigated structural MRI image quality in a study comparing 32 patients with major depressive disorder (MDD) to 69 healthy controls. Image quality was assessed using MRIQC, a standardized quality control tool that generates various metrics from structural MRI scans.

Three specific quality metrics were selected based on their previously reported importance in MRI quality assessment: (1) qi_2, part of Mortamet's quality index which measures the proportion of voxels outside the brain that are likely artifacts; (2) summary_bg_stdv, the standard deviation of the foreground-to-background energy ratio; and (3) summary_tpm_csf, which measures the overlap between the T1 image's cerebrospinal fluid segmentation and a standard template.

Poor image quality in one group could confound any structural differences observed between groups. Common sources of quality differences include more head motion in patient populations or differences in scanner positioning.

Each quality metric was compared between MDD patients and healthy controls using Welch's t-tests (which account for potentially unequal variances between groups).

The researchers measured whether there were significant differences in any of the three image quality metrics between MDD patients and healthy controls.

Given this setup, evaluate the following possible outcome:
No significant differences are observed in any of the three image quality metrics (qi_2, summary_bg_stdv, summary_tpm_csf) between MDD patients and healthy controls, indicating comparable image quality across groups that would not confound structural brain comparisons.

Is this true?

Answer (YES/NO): YES